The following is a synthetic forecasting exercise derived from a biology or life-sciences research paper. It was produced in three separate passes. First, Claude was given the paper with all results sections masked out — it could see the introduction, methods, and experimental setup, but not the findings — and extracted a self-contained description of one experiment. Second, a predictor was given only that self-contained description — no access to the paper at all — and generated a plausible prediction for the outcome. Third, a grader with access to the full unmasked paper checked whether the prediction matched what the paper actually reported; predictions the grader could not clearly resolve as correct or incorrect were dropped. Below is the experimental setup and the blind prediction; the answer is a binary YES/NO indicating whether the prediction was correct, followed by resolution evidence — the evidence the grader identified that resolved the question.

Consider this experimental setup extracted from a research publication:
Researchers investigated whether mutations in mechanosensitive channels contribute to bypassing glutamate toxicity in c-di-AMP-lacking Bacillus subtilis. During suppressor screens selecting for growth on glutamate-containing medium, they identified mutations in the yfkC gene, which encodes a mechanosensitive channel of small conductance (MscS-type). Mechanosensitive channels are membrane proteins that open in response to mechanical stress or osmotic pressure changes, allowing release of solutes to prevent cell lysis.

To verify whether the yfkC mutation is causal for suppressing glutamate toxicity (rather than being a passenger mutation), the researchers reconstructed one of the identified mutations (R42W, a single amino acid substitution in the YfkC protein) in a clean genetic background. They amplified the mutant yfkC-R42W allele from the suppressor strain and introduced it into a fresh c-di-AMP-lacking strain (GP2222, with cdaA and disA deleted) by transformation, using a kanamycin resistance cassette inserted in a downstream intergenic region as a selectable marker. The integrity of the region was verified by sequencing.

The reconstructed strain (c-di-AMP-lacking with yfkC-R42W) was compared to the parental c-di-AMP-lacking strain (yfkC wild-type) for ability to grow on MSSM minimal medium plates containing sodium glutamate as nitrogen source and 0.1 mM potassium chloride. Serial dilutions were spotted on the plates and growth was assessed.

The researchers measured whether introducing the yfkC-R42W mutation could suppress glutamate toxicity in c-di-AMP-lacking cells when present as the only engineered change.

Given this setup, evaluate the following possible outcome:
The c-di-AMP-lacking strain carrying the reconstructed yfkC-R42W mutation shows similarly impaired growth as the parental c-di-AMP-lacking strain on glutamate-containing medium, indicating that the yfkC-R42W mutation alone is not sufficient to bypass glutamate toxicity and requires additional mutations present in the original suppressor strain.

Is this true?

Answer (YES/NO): YES